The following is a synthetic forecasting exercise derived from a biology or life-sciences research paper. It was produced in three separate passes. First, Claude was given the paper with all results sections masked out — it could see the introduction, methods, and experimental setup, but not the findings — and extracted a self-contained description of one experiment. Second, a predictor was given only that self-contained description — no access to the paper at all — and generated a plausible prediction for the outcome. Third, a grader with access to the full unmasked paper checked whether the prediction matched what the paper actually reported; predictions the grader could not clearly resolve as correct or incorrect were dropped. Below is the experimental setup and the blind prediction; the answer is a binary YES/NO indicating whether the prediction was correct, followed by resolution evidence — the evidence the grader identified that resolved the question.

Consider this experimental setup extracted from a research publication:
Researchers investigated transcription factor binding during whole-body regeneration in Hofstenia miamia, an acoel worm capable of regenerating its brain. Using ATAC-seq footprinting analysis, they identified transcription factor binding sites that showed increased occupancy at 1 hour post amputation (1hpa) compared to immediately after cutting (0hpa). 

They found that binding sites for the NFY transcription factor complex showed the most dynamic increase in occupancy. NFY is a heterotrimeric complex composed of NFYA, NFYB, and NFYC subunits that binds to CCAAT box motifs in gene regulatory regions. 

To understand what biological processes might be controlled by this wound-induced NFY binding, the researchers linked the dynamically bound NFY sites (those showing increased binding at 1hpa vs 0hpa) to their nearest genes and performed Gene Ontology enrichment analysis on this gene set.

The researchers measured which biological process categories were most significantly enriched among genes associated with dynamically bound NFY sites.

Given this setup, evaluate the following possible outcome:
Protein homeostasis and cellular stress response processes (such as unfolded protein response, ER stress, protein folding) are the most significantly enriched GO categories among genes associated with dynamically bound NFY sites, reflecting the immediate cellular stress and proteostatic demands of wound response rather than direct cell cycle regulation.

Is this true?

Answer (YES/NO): NO